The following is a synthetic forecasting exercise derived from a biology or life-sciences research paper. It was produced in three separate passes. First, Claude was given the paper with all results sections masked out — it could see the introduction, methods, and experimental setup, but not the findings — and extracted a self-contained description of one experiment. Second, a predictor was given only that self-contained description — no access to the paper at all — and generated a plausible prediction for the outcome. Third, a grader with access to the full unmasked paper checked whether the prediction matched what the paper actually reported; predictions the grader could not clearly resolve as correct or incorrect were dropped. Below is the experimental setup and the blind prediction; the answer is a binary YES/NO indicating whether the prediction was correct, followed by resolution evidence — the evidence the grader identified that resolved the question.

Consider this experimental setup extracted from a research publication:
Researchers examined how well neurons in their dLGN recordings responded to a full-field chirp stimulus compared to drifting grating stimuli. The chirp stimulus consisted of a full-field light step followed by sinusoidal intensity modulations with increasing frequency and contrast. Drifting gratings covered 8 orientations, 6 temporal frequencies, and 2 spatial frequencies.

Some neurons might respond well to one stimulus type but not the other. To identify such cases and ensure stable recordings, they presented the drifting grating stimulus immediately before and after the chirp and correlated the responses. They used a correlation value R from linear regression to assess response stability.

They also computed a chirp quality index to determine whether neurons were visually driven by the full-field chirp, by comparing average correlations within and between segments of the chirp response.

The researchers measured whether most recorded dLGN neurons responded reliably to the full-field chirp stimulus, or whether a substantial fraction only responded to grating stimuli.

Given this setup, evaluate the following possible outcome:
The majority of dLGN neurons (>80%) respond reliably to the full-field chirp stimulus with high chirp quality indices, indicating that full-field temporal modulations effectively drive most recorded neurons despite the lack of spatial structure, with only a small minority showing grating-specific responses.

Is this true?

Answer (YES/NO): NO